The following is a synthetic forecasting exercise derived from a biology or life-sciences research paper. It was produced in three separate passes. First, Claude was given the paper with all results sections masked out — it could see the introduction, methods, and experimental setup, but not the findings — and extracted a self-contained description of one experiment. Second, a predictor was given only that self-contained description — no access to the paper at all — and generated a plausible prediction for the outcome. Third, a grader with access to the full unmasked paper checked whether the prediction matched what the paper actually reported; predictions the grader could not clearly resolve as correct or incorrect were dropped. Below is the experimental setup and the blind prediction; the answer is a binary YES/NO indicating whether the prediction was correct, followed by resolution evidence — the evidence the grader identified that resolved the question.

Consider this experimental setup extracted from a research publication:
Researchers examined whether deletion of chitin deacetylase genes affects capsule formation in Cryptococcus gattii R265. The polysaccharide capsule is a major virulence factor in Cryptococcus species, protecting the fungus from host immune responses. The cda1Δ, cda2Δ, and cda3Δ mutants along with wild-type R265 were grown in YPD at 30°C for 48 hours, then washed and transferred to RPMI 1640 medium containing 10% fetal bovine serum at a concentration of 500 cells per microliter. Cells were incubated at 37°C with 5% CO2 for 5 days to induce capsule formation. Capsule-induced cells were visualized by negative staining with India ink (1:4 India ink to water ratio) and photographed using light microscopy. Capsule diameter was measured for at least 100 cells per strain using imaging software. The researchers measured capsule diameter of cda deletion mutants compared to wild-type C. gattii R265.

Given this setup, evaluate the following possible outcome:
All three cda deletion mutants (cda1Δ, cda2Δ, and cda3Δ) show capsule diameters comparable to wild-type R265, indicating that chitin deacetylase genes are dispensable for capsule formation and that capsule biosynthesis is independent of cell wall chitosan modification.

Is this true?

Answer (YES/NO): YES